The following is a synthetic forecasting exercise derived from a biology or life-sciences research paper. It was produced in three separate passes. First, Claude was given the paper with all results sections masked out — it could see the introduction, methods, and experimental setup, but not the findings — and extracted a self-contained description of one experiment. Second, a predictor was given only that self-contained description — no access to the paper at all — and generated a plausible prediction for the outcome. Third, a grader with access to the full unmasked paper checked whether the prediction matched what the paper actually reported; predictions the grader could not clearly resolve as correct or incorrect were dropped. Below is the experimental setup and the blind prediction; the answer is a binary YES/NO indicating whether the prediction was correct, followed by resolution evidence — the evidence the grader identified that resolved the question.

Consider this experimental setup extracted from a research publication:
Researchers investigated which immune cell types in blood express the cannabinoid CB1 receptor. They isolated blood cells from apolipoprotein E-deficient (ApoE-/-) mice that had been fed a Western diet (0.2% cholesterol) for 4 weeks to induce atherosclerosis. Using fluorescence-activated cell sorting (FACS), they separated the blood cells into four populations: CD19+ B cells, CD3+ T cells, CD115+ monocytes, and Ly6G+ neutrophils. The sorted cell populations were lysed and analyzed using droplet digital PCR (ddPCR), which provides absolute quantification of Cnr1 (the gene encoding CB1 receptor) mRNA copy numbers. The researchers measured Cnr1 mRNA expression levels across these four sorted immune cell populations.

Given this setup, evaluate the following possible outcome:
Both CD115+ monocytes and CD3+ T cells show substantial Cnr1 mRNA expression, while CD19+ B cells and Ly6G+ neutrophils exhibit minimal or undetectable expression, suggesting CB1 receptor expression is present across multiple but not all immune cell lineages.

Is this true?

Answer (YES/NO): NO